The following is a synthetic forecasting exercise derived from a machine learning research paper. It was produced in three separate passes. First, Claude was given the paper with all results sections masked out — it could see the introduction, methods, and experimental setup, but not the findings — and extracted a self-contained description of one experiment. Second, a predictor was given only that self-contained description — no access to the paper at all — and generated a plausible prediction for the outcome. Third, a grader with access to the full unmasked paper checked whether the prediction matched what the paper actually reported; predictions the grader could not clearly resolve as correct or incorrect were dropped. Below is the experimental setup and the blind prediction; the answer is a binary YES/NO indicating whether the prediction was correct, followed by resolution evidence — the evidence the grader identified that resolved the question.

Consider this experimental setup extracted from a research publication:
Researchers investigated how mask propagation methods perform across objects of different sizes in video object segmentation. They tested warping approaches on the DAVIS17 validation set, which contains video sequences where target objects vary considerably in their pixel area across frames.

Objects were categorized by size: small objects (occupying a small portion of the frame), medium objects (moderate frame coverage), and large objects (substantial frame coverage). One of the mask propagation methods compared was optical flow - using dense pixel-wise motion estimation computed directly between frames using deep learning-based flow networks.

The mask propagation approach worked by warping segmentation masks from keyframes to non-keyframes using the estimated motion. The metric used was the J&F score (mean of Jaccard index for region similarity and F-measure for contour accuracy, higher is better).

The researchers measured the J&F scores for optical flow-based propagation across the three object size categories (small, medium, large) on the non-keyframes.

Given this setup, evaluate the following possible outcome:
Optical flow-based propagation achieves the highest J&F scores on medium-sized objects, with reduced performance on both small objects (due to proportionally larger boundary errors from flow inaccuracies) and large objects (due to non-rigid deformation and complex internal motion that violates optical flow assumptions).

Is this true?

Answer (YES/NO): NO